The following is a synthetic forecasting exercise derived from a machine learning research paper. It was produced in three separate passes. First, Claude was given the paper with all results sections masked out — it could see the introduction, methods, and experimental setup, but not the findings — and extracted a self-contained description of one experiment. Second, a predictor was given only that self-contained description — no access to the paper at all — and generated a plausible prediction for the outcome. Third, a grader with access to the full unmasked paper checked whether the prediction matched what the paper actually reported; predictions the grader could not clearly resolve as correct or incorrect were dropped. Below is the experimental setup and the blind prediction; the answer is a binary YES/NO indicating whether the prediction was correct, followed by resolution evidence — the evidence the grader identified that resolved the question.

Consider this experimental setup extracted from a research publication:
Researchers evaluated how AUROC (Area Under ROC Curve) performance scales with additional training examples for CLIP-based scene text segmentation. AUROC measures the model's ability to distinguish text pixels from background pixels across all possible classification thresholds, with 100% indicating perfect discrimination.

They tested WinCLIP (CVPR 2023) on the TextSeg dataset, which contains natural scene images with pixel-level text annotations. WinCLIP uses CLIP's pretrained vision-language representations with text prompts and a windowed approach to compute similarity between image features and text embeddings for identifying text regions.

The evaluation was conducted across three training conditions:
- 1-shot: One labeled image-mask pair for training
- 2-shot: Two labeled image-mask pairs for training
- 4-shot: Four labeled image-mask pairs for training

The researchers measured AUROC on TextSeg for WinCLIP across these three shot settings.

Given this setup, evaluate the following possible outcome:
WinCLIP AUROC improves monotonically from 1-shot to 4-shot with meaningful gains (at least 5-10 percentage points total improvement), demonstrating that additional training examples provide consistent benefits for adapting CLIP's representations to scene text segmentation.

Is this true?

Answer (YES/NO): NO